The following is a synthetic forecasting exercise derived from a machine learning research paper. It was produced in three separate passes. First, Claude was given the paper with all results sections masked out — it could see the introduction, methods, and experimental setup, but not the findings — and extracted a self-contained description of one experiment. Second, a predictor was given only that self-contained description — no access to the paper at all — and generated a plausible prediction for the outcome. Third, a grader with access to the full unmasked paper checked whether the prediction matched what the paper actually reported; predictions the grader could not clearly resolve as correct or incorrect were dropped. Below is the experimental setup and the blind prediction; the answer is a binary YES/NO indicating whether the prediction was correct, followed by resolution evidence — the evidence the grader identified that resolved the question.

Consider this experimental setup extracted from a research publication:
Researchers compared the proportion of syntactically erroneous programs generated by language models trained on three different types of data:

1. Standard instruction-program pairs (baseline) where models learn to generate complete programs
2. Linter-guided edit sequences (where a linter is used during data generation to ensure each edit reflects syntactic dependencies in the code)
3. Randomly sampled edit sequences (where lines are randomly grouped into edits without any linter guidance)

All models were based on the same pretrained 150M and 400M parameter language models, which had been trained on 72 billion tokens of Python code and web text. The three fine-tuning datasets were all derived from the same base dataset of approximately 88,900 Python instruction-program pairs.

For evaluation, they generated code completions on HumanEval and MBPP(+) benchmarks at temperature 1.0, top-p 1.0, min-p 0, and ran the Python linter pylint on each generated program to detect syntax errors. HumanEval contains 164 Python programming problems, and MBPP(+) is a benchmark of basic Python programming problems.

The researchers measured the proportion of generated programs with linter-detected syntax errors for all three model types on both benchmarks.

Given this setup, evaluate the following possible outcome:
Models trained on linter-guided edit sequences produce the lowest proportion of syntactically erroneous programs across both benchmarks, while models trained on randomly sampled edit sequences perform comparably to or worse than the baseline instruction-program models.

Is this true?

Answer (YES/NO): NO